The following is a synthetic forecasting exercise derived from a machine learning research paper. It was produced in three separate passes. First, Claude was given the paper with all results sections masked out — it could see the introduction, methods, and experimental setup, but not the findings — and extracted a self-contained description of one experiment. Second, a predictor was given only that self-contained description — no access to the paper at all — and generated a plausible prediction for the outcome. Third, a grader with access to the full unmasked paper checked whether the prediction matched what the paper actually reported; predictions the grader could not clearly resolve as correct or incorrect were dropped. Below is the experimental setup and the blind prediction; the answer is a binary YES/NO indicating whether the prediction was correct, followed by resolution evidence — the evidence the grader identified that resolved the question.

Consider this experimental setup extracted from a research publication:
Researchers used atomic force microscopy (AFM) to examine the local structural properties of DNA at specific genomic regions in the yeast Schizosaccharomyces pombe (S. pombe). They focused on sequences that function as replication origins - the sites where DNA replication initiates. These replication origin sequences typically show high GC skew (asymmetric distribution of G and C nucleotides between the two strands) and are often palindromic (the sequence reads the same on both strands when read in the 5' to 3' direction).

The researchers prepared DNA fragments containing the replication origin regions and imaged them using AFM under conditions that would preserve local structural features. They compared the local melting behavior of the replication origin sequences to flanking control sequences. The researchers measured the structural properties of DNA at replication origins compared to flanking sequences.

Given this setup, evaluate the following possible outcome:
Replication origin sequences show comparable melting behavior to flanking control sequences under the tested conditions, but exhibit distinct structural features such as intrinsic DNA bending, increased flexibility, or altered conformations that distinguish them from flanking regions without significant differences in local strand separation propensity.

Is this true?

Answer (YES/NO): NO